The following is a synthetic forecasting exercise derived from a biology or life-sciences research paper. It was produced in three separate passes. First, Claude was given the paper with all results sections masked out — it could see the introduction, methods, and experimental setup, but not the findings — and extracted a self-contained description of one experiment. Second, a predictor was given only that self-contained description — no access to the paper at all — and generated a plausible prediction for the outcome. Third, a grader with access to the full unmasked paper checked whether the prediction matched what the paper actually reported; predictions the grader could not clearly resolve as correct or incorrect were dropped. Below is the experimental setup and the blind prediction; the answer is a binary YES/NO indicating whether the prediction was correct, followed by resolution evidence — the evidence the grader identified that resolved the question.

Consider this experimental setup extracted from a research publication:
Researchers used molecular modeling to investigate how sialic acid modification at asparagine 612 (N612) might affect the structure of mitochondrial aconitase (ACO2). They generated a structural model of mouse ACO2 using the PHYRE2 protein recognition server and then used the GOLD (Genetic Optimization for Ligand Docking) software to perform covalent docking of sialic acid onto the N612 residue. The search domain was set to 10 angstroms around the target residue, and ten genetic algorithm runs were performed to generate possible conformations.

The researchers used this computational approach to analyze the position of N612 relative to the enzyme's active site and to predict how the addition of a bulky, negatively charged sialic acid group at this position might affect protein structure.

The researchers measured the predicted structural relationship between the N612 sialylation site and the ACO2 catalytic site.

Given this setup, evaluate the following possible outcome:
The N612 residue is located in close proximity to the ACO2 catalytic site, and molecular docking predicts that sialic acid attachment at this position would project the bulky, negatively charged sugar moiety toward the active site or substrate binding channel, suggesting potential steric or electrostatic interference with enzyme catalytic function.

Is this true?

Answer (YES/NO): YES